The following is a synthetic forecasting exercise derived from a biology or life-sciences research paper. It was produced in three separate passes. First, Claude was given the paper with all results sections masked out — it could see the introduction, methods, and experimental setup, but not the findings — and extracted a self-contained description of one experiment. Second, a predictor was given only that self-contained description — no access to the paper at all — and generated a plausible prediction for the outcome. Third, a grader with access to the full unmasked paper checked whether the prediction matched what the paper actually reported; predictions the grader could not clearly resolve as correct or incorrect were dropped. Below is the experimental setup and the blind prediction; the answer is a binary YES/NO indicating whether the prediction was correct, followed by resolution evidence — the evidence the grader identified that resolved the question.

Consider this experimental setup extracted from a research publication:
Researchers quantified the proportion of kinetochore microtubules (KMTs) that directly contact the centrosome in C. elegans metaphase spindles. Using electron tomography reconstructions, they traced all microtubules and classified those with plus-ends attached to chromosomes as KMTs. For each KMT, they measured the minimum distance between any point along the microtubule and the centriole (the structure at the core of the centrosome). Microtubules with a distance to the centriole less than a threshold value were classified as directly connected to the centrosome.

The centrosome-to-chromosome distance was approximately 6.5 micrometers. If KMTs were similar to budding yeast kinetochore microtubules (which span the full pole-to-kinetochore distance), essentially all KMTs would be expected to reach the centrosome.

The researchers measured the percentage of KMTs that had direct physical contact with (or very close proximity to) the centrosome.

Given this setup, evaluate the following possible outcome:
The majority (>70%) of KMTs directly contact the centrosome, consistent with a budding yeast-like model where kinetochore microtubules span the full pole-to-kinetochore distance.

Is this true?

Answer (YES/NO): NO